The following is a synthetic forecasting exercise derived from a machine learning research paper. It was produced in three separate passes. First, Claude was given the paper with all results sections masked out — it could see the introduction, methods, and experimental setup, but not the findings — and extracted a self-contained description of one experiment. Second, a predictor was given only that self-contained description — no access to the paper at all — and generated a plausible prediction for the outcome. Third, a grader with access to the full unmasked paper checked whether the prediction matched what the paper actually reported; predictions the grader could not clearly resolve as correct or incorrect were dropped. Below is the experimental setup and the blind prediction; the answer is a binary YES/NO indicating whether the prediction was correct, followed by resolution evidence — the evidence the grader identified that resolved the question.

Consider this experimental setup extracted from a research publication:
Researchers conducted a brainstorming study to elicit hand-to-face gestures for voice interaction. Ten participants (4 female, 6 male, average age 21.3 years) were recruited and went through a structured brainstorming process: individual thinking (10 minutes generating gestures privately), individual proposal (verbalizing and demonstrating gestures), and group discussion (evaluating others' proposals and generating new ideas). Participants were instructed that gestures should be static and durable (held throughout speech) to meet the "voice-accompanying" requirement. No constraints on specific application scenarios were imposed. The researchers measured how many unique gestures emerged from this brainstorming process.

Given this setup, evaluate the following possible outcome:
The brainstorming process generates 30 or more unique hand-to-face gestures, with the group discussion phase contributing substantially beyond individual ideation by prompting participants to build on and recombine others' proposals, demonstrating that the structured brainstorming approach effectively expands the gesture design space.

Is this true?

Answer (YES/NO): NO